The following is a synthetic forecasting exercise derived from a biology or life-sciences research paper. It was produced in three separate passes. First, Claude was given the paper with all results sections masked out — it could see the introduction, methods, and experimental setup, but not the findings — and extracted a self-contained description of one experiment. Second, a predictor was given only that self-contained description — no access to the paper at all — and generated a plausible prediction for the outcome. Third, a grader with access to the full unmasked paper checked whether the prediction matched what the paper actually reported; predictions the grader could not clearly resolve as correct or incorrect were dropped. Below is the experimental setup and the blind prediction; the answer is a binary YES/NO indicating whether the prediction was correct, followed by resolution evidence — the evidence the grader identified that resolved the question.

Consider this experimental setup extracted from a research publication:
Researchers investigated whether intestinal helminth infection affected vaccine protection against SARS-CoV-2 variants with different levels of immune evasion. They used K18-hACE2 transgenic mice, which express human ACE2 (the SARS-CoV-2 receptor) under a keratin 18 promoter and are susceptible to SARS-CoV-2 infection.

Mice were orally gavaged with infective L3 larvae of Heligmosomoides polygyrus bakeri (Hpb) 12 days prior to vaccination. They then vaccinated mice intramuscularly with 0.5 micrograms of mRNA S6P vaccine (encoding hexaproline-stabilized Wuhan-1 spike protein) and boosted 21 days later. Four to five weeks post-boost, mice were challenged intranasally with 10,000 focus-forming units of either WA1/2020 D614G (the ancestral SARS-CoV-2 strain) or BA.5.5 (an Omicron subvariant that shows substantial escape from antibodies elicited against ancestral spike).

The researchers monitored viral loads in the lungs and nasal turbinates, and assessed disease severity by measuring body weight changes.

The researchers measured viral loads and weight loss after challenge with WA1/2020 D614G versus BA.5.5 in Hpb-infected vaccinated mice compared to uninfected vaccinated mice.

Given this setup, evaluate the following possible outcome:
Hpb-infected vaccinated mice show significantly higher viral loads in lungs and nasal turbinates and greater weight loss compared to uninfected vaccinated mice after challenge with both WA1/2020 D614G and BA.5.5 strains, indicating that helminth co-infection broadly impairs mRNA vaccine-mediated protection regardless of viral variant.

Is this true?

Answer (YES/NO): NO